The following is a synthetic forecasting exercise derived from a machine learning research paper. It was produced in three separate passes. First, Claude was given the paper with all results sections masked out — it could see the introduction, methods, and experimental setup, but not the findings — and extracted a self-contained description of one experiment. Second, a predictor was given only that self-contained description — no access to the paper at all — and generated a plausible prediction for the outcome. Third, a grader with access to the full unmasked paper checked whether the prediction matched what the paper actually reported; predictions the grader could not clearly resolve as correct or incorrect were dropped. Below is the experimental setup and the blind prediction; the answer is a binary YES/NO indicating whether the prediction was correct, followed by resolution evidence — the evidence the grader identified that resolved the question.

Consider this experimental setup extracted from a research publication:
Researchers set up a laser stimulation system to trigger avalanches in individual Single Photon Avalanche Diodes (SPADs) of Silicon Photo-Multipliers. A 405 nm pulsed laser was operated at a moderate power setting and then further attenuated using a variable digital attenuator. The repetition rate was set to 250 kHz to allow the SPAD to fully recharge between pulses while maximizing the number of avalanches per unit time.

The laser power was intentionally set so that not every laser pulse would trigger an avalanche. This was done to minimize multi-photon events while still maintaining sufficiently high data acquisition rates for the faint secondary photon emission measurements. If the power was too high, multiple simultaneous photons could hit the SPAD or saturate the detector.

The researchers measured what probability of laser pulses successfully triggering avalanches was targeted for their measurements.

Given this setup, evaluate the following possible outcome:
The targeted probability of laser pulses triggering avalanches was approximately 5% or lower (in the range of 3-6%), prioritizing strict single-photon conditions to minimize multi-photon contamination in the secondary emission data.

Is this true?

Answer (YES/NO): NO